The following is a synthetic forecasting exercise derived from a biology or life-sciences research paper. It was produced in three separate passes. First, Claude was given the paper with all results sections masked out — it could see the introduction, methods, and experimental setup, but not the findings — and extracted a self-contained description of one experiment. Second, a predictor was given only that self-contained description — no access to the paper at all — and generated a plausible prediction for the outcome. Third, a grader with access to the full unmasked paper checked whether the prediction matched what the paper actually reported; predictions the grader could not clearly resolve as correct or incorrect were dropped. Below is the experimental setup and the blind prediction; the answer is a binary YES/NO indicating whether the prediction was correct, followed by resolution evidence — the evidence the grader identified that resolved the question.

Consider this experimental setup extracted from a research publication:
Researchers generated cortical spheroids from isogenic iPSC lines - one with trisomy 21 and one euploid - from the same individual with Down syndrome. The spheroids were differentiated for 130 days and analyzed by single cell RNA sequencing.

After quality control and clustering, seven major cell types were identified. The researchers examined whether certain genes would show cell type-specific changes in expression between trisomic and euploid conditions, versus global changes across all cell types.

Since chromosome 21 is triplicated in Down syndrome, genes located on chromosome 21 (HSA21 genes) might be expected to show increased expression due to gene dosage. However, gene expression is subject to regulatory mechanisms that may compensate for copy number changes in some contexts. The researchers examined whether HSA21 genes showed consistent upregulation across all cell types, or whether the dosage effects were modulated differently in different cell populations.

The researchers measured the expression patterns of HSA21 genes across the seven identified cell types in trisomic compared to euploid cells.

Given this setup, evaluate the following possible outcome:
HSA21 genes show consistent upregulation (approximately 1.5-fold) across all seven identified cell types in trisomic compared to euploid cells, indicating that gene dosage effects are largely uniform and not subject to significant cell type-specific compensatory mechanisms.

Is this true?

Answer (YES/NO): NO